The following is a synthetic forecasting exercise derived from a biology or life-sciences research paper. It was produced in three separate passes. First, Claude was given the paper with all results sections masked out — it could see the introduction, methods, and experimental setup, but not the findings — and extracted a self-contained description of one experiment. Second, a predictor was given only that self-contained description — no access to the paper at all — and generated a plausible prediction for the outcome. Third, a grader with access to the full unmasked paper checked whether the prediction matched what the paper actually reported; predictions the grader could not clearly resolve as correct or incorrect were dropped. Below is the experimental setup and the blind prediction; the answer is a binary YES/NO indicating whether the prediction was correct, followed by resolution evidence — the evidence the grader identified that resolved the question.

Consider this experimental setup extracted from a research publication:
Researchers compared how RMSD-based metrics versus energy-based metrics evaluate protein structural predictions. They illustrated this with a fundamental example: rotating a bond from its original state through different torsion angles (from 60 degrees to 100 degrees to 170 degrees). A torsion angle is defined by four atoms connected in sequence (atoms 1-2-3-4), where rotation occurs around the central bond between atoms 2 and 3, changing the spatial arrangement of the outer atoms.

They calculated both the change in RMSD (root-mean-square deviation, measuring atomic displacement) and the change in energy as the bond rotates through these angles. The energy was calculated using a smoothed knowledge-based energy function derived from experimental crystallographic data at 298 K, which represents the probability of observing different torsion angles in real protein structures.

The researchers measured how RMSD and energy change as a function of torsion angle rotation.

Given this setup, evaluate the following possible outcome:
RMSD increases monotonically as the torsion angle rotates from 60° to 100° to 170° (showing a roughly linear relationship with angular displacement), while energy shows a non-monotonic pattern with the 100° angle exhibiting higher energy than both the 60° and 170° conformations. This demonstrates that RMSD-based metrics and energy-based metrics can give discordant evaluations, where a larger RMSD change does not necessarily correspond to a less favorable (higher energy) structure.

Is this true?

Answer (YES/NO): YES